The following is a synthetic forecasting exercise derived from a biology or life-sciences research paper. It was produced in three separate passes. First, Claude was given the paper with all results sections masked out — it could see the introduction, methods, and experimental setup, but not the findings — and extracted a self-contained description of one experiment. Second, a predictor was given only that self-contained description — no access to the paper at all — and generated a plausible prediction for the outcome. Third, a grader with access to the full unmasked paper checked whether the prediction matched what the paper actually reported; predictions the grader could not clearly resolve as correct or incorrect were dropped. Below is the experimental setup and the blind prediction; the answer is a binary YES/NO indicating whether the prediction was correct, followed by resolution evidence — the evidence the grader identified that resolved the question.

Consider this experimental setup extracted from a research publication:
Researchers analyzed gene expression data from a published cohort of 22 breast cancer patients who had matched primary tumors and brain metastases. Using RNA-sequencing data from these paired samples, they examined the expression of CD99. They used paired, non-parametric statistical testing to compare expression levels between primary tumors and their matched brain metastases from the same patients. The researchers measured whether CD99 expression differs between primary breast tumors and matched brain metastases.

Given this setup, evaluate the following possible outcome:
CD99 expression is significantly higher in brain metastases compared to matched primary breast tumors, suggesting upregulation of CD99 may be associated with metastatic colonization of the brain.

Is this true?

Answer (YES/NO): NO